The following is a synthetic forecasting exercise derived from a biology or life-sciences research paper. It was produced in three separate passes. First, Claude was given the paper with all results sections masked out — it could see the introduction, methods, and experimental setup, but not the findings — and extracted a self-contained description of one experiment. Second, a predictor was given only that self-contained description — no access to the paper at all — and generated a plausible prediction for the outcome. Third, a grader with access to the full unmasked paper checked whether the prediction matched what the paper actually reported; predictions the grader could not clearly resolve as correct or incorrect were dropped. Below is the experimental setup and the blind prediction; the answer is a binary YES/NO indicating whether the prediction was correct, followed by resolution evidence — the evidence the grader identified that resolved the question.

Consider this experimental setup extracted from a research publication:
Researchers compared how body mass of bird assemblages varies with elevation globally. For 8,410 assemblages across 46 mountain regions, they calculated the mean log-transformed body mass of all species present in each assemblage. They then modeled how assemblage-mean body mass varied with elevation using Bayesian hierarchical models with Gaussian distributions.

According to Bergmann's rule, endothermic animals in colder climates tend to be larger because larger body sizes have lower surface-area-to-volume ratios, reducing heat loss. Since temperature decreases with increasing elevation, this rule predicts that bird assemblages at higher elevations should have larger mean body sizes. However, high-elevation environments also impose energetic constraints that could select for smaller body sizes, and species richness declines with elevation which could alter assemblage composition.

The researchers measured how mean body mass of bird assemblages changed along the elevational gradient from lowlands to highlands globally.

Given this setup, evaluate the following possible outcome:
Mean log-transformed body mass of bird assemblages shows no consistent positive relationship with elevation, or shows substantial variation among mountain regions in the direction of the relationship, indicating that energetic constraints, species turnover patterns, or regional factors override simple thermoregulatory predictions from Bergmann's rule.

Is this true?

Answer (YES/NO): NO